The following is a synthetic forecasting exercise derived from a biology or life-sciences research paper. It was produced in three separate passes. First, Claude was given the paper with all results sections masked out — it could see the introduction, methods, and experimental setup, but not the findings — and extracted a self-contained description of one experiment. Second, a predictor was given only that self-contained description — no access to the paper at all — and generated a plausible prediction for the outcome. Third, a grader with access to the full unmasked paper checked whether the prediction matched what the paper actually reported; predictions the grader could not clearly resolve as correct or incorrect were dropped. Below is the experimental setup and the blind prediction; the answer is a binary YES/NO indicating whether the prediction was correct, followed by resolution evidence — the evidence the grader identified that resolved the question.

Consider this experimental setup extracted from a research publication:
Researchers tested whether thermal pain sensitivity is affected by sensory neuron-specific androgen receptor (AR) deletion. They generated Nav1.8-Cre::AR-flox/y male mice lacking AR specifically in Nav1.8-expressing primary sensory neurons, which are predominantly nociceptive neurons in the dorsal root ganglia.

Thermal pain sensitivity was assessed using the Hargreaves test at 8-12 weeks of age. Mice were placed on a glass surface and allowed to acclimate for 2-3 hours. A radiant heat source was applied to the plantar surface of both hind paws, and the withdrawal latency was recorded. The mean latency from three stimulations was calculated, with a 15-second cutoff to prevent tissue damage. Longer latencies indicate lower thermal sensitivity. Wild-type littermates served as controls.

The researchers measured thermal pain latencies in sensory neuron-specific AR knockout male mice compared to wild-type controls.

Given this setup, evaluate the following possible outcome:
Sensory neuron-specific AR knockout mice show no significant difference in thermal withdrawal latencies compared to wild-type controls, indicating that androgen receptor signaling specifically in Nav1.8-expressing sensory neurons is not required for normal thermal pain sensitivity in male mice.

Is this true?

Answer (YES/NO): YES